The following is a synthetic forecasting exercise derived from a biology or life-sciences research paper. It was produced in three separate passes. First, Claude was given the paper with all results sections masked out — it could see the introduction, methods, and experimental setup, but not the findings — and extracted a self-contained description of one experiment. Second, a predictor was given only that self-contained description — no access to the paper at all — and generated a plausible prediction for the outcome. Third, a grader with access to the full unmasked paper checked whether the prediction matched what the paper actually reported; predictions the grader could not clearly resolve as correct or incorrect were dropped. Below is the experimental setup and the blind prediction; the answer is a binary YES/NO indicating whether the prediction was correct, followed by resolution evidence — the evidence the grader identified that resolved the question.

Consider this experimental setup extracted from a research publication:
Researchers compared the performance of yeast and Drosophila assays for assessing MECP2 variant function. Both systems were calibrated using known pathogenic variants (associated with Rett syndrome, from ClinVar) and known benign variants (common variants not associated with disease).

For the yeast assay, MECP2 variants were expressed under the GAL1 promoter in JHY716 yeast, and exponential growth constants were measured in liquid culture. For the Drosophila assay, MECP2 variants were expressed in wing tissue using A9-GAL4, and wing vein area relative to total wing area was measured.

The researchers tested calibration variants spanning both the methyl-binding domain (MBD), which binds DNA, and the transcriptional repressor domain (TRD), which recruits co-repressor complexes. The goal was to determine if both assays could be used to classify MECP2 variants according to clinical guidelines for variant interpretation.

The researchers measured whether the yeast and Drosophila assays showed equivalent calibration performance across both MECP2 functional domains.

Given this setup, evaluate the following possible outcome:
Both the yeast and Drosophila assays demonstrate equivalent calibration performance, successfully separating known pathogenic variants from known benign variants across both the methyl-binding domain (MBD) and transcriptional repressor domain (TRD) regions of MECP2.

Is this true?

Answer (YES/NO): NO